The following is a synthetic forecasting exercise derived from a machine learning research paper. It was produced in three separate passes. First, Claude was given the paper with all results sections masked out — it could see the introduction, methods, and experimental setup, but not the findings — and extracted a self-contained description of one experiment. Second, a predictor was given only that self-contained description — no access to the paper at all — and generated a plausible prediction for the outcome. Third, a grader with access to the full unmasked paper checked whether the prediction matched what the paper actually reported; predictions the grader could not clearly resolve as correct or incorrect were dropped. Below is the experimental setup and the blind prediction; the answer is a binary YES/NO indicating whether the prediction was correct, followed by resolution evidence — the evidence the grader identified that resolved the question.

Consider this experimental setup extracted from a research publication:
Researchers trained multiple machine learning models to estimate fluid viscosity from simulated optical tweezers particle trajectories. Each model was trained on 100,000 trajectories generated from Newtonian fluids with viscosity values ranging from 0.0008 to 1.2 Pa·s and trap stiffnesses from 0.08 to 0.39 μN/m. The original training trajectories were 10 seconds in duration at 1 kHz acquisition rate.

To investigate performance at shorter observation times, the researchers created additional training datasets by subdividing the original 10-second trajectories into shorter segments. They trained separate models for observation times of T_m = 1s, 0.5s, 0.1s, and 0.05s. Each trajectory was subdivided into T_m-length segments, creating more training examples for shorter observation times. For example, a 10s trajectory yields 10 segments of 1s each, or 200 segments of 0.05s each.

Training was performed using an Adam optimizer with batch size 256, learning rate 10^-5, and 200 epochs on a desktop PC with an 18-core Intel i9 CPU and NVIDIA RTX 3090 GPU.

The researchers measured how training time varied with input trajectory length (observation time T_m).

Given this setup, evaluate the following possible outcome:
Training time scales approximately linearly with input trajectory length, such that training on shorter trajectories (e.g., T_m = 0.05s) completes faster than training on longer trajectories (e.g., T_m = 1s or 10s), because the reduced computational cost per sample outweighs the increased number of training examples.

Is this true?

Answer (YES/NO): NO